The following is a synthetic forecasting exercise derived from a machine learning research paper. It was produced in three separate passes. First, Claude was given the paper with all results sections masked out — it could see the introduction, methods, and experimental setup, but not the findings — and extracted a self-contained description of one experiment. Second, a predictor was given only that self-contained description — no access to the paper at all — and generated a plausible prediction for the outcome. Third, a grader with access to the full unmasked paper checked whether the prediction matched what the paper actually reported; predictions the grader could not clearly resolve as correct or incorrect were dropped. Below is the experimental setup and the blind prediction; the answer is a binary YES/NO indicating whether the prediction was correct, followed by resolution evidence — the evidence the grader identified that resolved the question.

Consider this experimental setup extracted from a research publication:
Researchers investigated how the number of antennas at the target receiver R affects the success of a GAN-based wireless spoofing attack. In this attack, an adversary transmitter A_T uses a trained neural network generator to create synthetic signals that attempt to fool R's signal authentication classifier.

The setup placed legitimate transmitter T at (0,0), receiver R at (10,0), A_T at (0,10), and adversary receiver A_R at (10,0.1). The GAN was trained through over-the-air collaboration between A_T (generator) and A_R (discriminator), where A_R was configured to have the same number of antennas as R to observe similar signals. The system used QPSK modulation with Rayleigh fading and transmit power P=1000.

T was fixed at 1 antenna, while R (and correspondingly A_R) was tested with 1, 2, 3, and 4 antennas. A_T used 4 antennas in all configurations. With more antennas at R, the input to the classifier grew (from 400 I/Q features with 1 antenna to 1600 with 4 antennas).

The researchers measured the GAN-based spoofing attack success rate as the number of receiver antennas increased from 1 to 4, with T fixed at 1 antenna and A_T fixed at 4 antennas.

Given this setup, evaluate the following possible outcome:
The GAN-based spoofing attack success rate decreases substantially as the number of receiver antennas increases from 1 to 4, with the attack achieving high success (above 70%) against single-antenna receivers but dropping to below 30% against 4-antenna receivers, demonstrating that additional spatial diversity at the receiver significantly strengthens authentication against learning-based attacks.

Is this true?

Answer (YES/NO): NO